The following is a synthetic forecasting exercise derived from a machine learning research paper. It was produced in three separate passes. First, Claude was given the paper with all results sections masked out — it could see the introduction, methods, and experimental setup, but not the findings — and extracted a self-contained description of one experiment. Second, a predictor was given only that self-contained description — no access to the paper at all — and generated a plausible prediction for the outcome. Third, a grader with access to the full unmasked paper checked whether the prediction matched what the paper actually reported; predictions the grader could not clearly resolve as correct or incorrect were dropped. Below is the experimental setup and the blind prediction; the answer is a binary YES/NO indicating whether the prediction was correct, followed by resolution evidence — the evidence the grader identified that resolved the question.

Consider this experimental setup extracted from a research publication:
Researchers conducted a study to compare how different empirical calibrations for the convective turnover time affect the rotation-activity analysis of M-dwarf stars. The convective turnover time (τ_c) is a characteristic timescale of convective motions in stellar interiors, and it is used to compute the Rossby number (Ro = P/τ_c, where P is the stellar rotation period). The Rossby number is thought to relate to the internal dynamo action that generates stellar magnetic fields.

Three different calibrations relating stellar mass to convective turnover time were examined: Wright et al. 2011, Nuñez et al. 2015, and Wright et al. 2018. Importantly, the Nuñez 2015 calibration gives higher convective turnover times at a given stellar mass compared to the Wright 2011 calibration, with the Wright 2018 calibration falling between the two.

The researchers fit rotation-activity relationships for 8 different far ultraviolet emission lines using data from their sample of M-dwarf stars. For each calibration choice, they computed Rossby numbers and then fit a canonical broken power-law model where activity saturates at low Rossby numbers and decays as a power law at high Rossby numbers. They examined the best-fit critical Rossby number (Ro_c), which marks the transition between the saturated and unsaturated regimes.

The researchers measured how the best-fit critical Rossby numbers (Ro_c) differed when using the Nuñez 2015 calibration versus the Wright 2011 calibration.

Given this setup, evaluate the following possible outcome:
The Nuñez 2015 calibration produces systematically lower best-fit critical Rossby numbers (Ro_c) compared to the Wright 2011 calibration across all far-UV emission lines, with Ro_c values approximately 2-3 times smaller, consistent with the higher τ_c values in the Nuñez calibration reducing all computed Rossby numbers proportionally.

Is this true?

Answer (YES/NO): NO